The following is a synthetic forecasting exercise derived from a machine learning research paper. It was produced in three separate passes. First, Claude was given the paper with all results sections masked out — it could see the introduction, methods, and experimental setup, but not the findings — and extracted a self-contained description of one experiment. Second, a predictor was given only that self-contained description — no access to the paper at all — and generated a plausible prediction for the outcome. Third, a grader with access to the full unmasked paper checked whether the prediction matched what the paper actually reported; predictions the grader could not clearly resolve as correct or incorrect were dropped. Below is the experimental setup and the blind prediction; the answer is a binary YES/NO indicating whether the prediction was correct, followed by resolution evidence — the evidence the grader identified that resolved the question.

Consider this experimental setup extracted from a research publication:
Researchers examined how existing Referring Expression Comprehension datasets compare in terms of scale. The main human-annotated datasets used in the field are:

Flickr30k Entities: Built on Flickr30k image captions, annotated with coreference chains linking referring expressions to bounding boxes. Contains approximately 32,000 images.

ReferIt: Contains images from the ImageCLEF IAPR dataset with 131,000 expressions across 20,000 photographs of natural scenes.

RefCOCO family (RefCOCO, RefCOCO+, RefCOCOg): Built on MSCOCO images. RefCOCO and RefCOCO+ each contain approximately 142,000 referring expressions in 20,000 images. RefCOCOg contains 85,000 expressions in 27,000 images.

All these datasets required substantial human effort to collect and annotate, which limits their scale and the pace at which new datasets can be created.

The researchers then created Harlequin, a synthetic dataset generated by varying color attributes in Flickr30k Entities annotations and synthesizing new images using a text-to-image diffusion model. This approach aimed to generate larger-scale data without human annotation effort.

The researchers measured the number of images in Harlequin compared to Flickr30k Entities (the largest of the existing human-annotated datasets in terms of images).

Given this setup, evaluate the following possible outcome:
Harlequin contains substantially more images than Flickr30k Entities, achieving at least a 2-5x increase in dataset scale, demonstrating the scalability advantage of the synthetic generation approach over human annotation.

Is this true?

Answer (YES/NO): YES